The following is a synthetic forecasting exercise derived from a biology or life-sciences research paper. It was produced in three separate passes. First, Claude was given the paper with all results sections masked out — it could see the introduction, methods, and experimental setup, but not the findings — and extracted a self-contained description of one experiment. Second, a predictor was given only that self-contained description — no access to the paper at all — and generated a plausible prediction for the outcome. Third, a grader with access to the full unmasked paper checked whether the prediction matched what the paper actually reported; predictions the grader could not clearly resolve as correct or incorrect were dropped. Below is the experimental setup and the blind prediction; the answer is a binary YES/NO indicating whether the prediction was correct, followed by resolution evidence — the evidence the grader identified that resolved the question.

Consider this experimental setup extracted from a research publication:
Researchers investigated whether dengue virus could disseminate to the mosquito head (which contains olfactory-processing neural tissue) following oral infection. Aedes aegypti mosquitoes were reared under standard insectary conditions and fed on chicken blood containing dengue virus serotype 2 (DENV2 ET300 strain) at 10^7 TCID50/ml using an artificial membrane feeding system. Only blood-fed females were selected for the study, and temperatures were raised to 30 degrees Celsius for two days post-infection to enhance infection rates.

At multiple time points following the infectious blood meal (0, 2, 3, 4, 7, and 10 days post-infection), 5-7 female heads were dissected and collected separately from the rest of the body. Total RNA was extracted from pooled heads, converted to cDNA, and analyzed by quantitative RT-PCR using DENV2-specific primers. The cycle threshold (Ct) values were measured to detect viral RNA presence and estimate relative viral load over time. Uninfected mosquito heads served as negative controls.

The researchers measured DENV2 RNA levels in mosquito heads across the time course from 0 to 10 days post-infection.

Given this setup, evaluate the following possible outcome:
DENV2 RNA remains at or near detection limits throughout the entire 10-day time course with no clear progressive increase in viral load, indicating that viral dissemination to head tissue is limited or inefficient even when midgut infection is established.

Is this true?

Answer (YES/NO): NO